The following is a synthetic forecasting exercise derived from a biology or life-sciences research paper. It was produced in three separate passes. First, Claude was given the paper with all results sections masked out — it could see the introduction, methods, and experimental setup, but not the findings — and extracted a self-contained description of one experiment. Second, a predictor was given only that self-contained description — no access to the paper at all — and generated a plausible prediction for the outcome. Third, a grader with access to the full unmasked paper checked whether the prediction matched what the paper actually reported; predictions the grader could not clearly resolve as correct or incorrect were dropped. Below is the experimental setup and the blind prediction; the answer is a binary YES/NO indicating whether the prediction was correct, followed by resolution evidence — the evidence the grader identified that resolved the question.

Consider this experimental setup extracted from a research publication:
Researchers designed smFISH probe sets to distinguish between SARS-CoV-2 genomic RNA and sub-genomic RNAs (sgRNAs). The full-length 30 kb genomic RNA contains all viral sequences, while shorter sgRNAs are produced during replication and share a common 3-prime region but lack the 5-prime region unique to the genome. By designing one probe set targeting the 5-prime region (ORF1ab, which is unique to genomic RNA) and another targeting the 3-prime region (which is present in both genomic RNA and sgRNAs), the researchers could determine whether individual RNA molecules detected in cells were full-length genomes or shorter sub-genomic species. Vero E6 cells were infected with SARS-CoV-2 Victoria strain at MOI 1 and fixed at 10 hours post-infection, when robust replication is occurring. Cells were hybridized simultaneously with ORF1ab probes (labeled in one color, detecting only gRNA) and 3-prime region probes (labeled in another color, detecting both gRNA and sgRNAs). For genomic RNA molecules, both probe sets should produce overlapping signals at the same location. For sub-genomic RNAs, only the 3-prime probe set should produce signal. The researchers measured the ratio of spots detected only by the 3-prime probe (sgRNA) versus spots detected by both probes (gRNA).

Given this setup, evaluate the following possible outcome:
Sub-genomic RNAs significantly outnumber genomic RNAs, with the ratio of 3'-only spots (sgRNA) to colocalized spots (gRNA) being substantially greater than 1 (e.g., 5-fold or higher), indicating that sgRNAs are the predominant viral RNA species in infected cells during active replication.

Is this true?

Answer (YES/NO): YES